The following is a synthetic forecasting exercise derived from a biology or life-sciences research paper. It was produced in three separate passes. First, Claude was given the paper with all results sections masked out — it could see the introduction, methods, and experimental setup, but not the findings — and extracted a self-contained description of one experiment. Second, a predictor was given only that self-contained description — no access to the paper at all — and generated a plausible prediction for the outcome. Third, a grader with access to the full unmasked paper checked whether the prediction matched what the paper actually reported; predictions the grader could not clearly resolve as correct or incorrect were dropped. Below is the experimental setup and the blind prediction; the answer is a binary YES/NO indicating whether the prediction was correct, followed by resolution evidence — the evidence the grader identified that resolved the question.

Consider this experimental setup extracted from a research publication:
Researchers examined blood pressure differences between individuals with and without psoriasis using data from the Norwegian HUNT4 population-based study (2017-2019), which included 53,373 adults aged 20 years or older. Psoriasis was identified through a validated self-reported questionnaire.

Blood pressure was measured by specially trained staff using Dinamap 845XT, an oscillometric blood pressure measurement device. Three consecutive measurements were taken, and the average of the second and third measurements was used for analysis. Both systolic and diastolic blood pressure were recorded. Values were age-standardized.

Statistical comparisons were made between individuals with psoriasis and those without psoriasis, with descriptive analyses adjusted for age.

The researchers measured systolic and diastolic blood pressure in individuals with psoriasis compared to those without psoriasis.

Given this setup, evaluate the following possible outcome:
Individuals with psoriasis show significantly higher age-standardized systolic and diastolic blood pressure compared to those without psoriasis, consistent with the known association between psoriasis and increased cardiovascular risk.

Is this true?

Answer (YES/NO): NO